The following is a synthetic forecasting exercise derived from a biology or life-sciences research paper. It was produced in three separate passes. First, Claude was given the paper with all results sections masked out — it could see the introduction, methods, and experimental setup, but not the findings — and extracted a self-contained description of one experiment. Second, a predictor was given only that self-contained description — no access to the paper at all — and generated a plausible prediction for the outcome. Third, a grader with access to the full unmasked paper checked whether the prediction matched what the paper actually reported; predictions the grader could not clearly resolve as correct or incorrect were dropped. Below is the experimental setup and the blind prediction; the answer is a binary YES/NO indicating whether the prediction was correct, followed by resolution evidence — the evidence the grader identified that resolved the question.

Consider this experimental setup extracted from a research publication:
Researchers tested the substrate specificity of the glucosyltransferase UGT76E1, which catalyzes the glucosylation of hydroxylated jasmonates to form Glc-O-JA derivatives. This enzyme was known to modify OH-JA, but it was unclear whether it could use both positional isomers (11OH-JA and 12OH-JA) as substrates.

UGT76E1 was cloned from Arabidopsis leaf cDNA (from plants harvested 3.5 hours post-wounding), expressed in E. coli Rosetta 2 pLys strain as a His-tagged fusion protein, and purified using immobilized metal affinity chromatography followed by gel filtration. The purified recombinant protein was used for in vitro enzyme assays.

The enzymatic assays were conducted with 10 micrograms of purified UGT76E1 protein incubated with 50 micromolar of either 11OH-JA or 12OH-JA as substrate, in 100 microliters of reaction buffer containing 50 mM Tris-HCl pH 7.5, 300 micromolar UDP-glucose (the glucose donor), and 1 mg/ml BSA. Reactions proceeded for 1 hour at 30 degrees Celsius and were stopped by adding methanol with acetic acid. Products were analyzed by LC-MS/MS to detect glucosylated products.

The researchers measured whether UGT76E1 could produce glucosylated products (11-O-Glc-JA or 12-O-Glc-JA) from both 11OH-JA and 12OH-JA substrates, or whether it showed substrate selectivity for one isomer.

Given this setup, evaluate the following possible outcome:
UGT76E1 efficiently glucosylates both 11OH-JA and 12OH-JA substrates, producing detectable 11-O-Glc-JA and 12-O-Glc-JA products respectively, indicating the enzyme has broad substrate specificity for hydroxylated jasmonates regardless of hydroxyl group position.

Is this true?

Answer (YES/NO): NO